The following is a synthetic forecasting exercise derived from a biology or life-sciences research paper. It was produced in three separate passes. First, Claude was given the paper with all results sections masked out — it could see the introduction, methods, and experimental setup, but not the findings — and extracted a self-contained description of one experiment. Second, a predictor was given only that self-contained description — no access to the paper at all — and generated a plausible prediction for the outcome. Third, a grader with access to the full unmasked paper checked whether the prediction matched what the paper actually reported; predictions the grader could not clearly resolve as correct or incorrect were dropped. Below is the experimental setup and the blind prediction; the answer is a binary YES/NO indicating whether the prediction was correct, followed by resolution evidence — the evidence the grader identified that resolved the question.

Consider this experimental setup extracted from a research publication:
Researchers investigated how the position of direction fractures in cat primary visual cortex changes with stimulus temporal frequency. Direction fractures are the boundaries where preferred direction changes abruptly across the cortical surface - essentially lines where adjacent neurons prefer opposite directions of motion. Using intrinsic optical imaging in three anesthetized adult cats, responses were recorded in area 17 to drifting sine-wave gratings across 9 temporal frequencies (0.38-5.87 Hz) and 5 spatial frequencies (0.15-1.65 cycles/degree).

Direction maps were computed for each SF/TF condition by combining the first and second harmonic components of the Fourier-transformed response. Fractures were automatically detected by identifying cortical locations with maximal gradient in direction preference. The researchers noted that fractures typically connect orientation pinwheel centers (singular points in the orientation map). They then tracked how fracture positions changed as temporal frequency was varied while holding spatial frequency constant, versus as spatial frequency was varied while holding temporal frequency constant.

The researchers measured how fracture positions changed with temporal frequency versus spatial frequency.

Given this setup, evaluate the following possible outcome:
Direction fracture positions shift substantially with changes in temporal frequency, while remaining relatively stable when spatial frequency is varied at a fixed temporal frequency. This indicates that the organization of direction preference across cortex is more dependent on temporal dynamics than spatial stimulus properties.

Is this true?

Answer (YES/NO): NO